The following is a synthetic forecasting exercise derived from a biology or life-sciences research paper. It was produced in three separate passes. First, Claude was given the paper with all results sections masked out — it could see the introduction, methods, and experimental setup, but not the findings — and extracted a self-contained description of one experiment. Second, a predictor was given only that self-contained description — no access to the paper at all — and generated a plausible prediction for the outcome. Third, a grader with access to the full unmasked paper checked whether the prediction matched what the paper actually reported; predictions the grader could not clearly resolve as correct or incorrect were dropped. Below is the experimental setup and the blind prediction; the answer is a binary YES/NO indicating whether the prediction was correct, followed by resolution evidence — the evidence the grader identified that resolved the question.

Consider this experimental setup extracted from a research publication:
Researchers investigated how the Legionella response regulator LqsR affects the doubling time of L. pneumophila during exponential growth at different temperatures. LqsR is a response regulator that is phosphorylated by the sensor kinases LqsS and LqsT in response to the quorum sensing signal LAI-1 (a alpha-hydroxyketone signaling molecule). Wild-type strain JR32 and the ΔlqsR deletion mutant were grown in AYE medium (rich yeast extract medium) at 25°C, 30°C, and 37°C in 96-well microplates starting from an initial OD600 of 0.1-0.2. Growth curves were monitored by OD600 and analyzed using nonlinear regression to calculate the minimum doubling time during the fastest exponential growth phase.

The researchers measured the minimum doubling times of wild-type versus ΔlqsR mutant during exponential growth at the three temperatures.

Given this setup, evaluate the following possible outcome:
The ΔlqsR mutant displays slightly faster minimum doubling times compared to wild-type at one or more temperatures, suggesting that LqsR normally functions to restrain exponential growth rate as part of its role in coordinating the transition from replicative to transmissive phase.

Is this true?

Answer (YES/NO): NO